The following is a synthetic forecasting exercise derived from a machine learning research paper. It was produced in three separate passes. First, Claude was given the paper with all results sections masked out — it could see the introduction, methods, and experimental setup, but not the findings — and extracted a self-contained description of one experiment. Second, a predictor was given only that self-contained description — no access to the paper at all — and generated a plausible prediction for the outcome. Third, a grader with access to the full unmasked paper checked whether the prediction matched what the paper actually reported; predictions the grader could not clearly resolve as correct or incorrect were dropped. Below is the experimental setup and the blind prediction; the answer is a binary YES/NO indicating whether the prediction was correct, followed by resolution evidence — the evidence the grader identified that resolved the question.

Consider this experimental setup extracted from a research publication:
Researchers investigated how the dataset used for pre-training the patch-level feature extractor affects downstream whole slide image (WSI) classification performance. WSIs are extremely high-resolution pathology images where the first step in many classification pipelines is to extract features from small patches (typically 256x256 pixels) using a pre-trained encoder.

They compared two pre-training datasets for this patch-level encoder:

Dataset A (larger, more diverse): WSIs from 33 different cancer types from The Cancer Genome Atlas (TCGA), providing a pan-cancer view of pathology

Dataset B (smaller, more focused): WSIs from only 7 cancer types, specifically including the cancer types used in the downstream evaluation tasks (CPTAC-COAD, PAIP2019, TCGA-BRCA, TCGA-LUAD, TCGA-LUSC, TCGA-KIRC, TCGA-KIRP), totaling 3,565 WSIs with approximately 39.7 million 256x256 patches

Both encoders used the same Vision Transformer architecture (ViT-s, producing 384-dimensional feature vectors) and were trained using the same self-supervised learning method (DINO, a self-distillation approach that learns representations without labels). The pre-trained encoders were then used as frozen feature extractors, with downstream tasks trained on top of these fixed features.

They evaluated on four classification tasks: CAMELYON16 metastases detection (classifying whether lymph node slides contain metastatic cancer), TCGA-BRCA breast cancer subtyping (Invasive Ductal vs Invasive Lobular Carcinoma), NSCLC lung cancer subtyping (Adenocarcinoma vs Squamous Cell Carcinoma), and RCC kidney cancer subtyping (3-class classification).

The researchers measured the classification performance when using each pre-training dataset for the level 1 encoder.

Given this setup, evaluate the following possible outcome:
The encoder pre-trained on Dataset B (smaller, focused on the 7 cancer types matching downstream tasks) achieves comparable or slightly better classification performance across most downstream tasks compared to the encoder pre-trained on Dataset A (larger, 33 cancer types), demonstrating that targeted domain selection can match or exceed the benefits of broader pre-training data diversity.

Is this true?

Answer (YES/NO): NO